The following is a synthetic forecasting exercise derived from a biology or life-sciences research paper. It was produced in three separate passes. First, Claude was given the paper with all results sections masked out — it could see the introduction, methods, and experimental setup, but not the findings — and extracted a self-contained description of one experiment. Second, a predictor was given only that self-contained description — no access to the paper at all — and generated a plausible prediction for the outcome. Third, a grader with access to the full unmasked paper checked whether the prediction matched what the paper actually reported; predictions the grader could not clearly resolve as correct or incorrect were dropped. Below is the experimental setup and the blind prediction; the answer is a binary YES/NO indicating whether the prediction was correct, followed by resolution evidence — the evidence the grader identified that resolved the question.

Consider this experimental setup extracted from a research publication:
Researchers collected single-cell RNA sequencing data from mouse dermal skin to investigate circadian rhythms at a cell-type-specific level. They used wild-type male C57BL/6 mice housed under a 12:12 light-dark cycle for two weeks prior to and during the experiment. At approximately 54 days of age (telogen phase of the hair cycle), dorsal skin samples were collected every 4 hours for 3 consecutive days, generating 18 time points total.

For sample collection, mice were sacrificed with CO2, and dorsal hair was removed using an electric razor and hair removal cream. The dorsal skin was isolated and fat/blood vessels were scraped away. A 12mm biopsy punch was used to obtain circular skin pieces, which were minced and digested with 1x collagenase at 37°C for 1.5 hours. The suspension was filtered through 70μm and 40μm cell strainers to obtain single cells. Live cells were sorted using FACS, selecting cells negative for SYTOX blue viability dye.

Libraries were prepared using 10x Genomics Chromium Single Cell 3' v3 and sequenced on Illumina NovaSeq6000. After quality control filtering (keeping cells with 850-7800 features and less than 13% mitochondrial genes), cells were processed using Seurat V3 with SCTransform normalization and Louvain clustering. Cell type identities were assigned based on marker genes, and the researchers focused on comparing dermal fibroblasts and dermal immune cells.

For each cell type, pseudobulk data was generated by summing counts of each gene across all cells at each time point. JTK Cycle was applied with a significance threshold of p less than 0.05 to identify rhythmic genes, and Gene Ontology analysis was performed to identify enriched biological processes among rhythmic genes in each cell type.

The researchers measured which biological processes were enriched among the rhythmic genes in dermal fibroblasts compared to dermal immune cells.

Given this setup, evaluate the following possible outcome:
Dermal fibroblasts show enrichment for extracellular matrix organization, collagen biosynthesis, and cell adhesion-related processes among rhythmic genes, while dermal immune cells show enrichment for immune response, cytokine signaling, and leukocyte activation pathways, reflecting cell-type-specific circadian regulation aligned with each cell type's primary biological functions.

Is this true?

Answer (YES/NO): NO